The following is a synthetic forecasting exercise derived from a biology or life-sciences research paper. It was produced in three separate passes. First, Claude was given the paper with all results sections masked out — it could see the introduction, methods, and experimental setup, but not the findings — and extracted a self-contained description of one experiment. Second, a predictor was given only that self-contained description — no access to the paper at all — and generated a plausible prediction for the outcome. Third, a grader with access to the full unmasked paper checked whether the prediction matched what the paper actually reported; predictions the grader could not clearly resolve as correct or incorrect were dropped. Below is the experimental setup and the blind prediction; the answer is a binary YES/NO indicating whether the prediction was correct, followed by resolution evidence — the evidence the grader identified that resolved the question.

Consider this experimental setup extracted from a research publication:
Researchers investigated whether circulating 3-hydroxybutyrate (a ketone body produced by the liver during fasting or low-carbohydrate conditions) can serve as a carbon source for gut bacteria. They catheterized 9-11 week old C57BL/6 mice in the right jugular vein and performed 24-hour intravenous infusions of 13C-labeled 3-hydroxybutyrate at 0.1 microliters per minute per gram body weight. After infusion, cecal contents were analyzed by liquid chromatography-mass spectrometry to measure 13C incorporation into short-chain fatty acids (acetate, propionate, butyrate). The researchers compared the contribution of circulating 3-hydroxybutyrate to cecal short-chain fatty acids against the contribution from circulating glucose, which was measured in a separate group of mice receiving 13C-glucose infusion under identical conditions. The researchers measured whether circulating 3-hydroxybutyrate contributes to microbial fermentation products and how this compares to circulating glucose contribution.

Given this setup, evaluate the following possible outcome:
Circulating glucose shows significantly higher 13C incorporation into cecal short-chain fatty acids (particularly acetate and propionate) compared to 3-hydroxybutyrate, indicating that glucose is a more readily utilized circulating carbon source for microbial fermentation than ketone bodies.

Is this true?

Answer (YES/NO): NO